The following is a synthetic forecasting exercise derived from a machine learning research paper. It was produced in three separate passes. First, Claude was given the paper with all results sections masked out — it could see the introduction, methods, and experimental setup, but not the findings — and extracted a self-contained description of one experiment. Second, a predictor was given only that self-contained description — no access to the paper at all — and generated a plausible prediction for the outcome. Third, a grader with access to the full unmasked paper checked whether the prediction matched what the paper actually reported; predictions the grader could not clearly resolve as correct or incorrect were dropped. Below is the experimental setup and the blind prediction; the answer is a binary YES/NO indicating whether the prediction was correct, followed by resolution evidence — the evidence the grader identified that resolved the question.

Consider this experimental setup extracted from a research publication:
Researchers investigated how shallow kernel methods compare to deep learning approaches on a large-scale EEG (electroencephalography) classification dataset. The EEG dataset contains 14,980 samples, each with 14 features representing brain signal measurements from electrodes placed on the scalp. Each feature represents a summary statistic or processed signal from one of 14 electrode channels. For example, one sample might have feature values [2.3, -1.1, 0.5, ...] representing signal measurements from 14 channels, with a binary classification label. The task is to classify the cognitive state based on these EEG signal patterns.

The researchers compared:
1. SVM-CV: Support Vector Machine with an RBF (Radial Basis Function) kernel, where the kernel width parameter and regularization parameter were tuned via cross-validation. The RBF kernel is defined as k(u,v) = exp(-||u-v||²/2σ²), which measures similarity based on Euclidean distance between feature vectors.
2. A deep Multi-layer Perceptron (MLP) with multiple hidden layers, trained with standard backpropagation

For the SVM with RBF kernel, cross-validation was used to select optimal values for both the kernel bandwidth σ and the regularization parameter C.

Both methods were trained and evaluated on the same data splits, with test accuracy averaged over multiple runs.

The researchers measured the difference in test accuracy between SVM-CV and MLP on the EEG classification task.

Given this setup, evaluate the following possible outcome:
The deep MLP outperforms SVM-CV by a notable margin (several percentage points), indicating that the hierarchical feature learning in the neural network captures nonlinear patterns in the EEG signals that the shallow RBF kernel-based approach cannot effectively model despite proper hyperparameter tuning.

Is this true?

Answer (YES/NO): YES